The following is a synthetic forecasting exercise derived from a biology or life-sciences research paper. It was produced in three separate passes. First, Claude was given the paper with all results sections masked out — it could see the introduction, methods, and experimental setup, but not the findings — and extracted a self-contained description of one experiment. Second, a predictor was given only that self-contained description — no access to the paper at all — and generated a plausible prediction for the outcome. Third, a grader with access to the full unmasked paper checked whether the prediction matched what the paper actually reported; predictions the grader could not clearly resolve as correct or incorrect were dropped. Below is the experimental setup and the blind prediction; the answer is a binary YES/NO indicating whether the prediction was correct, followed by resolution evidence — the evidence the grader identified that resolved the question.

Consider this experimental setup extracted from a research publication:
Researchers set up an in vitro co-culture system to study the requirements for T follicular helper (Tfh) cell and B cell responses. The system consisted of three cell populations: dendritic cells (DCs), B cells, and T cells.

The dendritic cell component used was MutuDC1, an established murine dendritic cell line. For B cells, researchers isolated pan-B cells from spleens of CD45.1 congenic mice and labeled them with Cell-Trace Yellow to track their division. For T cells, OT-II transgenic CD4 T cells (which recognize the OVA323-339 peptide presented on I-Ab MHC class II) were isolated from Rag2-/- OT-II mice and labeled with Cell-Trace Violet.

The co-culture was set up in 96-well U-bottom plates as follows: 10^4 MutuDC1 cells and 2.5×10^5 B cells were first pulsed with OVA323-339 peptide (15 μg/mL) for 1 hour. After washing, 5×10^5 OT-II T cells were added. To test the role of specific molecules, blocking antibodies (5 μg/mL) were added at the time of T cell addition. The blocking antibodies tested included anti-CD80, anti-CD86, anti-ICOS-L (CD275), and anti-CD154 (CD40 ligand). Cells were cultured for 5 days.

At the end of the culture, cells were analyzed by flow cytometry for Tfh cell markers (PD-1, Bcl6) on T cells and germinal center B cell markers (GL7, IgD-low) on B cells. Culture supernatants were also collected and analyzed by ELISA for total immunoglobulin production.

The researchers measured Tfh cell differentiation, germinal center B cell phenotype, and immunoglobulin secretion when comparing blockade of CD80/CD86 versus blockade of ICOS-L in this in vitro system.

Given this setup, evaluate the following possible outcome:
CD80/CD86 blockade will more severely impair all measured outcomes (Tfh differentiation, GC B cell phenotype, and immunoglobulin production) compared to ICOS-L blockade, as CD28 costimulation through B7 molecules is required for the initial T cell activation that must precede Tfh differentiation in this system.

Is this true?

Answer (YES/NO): YES